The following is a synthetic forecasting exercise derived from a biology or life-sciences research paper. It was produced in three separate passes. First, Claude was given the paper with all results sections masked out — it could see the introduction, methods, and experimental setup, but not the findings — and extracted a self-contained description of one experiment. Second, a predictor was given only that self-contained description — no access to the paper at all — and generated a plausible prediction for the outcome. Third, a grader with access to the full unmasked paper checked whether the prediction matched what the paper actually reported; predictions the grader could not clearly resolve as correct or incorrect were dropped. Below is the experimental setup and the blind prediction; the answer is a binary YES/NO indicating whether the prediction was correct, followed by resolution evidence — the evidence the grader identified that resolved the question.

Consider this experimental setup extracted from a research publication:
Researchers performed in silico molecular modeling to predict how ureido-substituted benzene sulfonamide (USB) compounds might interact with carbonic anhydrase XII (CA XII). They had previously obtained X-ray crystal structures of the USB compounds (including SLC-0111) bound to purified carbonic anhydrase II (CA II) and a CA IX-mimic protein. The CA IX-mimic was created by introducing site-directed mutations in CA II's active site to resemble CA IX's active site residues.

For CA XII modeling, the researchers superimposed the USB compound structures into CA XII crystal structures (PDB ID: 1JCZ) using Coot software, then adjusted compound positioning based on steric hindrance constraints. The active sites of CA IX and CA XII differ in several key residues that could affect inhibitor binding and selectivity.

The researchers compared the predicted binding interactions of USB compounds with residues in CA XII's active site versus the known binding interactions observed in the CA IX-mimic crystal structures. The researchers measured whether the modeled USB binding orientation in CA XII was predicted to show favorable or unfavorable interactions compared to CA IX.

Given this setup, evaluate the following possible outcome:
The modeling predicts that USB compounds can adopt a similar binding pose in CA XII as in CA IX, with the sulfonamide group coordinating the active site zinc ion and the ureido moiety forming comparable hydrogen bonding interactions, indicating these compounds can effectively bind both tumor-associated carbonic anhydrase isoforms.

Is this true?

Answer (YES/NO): NO